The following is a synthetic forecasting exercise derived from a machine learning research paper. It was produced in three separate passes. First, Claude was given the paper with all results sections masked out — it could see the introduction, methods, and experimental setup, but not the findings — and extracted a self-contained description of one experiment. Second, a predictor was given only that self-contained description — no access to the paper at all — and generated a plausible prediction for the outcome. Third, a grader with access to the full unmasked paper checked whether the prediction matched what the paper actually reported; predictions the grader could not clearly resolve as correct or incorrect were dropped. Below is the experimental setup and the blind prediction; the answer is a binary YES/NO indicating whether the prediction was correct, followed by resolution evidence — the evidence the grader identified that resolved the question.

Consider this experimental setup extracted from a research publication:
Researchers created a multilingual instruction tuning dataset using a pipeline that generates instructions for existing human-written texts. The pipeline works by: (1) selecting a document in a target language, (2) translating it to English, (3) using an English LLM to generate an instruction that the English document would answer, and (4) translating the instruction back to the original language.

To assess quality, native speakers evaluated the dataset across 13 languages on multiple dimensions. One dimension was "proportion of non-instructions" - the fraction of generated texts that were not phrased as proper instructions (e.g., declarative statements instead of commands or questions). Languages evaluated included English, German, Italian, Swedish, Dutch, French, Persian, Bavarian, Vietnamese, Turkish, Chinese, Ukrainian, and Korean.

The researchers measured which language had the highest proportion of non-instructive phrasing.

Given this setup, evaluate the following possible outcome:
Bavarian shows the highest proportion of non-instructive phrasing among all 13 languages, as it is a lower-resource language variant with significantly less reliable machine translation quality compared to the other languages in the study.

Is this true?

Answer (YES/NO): YES